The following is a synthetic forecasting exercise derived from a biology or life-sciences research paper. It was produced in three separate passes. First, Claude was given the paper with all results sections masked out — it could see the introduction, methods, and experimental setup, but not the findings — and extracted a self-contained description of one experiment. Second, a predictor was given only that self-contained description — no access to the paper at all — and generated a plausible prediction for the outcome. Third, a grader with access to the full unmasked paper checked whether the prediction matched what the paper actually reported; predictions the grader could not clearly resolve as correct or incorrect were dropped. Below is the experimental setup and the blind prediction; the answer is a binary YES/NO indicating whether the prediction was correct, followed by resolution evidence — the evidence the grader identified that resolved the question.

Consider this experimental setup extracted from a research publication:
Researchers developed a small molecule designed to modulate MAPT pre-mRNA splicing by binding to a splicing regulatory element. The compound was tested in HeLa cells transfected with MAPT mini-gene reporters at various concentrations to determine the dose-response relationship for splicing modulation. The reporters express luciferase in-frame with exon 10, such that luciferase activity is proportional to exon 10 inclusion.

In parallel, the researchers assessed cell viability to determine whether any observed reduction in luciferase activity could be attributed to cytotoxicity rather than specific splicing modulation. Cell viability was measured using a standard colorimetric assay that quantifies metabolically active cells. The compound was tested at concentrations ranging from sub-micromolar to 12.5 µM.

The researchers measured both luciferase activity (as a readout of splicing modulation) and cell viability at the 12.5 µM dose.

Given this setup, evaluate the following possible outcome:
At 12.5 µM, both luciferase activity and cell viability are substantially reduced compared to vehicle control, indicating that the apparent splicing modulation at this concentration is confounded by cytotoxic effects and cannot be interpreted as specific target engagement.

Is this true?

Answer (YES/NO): NO